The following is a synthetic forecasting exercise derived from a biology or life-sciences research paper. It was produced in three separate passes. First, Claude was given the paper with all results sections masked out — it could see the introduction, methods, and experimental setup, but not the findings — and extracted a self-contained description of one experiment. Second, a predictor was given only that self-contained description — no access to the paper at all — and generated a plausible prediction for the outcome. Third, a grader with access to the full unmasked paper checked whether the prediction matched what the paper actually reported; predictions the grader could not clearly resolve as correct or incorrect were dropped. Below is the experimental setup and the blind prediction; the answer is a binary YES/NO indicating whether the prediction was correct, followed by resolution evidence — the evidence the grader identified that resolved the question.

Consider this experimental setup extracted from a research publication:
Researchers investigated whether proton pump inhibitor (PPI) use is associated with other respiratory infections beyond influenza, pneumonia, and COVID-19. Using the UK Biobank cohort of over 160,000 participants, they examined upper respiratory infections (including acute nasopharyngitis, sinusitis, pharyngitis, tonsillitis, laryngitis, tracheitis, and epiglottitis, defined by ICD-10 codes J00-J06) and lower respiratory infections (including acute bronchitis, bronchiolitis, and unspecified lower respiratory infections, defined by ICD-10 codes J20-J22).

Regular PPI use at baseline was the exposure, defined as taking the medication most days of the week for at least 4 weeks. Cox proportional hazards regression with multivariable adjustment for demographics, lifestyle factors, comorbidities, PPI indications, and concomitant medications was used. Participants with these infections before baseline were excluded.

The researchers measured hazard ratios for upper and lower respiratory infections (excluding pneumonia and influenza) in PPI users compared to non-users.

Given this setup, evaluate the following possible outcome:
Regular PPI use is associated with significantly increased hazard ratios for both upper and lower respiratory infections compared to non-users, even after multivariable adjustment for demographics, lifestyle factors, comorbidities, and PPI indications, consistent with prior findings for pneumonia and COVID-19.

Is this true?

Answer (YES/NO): YES